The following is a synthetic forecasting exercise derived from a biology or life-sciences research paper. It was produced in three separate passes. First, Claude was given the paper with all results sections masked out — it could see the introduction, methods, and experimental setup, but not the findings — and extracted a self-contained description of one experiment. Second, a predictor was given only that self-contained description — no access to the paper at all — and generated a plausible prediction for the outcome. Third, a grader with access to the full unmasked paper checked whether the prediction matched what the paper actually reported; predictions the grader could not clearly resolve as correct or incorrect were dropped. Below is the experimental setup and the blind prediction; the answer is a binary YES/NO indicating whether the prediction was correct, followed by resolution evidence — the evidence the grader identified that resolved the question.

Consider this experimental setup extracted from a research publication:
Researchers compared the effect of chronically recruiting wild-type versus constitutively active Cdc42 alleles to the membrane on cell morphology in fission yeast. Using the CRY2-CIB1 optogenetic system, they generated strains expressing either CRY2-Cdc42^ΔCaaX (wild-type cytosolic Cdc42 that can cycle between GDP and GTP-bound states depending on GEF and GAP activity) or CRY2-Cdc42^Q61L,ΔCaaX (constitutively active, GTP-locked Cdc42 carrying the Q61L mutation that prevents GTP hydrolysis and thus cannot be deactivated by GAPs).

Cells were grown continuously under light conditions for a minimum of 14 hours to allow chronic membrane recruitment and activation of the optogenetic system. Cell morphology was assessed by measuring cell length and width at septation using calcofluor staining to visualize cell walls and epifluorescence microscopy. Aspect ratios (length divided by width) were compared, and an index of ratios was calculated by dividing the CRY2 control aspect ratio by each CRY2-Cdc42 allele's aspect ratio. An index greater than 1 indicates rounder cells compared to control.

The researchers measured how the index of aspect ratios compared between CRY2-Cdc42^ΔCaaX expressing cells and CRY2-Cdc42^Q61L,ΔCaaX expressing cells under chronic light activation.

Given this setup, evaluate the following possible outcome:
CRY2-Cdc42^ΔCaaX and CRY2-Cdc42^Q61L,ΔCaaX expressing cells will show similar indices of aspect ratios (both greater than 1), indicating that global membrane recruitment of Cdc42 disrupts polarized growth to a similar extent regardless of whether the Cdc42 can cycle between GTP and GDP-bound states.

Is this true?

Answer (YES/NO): NO